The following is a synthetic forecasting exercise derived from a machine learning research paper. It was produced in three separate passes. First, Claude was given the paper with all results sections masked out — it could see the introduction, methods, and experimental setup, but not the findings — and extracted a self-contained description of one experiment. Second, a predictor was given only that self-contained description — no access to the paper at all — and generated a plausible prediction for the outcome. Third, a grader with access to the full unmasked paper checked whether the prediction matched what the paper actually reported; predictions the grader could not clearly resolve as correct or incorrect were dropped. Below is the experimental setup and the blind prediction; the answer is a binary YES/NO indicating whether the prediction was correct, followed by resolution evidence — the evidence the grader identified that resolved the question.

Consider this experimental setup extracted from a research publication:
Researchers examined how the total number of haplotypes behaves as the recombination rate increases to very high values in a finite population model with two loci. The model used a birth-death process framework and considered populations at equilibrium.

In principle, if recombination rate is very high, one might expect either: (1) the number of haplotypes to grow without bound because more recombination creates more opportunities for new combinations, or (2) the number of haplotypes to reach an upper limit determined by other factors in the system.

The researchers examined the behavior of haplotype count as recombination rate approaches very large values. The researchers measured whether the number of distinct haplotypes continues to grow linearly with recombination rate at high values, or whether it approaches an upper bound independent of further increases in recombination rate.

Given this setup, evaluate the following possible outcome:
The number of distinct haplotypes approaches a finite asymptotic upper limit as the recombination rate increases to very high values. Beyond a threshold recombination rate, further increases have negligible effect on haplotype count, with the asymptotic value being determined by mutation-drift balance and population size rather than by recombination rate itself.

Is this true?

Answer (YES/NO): YES